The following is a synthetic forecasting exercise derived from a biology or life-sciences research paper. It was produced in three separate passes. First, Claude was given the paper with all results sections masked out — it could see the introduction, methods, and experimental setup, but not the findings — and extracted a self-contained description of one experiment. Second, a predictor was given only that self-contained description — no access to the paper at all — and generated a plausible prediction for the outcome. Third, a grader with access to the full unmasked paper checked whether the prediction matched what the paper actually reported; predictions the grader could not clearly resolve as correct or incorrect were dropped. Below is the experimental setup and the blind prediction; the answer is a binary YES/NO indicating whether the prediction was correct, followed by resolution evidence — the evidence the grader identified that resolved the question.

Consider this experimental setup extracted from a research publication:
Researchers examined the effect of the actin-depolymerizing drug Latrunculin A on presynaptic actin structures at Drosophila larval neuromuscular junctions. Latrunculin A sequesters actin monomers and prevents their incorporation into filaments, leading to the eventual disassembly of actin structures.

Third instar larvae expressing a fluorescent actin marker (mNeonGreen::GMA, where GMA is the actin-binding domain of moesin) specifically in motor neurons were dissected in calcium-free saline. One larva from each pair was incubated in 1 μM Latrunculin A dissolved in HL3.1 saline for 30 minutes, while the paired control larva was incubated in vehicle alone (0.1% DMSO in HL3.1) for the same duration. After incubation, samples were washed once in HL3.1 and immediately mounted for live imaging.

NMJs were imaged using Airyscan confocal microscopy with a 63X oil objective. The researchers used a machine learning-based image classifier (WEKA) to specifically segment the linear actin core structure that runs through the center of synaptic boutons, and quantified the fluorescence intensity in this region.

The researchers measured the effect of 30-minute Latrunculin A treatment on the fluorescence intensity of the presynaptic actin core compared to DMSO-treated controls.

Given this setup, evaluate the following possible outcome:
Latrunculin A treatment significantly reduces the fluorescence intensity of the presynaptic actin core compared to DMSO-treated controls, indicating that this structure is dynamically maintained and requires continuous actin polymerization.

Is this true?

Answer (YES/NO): YES